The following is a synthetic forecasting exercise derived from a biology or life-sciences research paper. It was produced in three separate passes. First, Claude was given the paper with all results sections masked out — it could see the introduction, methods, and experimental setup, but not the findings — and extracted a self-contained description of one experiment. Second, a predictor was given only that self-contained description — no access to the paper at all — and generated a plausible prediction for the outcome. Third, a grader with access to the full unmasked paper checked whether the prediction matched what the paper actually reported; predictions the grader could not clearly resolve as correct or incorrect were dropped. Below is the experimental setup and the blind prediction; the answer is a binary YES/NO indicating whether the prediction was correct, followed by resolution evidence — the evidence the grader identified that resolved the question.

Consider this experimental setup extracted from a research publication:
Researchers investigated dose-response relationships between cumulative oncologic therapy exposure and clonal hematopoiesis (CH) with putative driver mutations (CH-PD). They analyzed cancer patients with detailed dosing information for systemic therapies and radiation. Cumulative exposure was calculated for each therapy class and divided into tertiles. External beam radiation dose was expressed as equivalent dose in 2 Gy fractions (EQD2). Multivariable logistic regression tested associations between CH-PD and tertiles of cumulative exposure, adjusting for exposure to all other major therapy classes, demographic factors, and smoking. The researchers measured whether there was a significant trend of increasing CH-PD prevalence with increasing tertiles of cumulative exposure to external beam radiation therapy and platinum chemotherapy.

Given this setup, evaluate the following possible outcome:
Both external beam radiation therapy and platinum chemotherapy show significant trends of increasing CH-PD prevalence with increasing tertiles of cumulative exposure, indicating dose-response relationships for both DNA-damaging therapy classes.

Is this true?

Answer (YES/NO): YES